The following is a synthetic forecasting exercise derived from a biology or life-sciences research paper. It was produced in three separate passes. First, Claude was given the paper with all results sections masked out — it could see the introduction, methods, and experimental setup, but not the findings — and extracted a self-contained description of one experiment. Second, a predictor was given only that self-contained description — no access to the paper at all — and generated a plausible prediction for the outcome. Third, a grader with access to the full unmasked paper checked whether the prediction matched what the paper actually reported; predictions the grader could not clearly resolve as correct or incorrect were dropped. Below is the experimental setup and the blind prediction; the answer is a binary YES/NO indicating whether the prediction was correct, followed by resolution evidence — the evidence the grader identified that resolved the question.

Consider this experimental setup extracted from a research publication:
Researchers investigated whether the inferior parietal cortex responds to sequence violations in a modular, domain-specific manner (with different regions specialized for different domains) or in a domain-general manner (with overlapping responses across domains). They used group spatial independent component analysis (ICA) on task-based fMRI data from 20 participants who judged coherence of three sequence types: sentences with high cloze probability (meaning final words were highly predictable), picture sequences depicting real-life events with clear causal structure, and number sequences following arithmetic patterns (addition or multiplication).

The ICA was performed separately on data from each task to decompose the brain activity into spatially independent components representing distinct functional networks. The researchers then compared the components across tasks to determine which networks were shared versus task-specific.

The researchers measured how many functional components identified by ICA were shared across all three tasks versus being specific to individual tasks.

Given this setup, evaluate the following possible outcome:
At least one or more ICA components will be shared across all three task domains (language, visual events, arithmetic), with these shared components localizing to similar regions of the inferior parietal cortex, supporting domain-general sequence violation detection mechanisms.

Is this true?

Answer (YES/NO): YES